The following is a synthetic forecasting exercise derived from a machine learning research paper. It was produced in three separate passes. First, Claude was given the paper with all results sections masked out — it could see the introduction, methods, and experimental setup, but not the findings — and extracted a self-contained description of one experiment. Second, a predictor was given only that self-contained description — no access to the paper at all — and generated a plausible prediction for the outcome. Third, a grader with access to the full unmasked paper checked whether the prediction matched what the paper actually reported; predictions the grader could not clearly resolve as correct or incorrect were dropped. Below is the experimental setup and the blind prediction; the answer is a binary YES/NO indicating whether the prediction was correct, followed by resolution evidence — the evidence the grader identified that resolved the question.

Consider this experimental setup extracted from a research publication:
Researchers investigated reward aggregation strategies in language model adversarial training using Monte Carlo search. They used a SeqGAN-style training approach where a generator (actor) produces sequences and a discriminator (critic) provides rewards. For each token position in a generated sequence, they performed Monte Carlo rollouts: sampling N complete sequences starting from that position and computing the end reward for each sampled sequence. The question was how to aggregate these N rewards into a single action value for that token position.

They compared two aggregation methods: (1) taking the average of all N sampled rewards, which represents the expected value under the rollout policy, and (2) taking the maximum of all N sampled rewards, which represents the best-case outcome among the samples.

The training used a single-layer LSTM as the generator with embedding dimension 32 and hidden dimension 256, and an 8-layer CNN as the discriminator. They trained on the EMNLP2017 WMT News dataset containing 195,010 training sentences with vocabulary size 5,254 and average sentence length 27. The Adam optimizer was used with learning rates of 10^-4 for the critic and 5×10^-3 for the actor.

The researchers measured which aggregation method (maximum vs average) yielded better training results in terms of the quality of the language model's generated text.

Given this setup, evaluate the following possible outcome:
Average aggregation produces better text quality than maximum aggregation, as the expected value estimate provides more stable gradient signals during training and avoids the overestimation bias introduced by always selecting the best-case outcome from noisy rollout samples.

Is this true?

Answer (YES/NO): NO